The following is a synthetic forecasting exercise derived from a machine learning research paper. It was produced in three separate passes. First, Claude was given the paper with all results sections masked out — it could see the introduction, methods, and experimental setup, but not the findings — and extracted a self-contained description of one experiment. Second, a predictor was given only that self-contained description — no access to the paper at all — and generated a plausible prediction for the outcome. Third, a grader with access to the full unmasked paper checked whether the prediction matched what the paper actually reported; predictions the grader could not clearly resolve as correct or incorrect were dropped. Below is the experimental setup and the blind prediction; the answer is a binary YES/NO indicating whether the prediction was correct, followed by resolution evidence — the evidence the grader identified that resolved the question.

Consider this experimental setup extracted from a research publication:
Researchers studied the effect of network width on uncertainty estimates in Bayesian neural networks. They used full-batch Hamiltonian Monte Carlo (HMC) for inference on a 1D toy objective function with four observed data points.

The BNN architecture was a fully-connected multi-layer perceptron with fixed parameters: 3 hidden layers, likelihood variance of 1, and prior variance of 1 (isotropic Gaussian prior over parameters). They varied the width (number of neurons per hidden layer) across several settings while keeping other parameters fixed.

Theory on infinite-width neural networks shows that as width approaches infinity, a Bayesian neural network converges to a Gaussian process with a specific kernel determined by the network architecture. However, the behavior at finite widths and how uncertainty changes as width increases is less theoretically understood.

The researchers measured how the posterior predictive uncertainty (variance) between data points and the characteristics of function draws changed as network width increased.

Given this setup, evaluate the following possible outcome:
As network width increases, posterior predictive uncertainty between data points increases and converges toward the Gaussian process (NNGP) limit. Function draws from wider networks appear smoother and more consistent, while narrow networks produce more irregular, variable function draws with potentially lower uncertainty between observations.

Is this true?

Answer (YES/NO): NO